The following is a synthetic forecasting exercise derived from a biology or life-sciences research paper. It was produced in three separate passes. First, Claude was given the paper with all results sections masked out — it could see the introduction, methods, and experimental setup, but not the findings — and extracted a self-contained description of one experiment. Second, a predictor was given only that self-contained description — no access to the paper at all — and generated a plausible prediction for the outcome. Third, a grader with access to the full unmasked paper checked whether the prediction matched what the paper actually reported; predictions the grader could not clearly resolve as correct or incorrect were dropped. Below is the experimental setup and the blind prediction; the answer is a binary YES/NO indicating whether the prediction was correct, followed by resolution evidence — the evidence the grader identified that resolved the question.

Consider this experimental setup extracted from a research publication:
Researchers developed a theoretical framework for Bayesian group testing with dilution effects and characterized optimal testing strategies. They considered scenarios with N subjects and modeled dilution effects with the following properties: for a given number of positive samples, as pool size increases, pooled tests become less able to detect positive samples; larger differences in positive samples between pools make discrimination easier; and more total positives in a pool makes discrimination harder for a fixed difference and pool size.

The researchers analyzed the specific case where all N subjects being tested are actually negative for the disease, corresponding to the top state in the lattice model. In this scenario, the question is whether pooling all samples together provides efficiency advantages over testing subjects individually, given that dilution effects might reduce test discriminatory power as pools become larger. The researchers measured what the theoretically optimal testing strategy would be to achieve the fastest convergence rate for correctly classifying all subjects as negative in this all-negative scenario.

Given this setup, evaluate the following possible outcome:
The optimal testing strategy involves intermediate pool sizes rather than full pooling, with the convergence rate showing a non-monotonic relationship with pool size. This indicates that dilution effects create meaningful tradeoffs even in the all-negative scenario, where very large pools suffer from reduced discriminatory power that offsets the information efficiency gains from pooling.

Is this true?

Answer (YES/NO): NO